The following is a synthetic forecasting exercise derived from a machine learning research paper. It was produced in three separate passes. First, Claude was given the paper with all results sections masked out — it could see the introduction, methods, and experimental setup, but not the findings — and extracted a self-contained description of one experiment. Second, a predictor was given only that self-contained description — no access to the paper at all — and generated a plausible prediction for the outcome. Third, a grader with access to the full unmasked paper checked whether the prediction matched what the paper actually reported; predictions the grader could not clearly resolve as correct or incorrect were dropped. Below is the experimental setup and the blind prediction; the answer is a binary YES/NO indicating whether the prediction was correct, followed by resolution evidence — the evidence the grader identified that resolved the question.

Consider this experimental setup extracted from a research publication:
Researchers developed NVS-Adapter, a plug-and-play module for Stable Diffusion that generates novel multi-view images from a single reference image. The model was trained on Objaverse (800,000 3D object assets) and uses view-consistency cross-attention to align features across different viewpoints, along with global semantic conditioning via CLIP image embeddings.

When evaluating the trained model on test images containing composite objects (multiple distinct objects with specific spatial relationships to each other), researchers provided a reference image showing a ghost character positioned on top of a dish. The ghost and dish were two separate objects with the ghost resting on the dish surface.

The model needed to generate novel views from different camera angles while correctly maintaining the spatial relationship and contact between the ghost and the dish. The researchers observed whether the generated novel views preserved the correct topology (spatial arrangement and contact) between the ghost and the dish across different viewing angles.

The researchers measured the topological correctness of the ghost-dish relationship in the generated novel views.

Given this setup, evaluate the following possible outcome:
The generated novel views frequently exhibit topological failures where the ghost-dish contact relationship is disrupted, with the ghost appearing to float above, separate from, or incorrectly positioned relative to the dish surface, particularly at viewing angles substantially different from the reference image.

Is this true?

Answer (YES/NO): YES